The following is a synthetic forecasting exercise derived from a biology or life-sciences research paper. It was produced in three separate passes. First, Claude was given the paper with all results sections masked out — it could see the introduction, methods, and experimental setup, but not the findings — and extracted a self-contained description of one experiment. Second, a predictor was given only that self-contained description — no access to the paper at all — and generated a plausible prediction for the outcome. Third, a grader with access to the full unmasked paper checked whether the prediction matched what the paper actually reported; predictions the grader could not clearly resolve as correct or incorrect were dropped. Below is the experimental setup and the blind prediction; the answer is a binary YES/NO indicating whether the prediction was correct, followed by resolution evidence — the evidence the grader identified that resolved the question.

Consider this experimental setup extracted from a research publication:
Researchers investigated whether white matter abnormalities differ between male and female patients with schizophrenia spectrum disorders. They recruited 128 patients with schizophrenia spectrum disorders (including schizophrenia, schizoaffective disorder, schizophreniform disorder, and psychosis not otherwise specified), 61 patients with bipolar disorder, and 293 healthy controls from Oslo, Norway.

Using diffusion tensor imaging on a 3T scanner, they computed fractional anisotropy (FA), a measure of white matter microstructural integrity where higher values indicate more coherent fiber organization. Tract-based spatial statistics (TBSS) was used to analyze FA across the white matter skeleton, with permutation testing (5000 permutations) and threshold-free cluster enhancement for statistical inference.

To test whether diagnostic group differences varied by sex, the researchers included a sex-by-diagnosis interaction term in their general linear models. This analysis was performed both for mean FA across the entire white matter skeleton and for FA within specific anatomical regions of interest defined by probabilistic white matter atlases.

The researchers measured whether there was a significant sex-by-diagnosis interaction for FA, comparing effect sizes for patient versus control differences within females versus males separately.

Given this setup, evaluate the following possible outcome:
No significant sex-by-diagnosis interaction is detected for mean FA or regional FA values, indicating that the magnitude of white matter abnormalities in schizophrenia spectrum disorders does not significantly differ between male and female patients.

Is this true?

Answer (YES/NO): YES